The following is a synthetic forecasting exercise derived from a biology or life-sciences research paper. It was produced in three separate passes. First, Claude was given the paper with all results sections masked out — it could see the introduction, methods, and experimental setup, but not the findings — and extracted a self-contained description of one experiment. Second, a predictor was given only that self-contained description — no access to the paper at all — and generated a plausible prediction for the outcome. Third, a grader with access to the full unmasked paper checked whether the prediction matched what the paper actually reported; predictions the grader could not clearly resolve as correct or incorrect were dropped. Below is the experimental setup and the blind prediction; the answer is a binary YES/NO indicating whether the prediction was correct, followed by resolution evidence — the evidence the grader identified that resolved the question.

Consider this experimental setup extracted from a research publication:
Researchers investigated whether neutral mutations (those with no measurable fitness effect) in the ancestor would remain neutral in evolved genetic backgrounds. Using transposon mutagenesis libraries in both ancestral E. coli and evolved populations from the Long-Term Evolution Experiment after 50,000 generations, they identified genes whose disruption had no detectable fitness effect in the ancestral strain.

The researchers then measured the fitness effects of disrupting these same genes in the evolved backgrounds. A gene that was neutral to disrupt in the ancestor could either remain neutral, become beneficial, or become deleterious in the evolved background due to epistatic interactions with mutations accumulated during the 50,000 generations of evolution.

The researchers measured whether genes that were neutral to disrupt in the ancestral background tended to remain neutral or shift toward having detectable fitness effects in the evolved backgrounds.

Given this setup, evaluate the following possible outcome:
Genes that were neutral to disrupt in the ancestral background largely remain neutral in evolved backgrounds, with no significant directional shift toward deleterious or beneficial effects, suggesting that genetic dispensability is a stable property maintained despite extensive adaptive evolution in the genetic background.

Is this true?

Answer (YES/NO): NO